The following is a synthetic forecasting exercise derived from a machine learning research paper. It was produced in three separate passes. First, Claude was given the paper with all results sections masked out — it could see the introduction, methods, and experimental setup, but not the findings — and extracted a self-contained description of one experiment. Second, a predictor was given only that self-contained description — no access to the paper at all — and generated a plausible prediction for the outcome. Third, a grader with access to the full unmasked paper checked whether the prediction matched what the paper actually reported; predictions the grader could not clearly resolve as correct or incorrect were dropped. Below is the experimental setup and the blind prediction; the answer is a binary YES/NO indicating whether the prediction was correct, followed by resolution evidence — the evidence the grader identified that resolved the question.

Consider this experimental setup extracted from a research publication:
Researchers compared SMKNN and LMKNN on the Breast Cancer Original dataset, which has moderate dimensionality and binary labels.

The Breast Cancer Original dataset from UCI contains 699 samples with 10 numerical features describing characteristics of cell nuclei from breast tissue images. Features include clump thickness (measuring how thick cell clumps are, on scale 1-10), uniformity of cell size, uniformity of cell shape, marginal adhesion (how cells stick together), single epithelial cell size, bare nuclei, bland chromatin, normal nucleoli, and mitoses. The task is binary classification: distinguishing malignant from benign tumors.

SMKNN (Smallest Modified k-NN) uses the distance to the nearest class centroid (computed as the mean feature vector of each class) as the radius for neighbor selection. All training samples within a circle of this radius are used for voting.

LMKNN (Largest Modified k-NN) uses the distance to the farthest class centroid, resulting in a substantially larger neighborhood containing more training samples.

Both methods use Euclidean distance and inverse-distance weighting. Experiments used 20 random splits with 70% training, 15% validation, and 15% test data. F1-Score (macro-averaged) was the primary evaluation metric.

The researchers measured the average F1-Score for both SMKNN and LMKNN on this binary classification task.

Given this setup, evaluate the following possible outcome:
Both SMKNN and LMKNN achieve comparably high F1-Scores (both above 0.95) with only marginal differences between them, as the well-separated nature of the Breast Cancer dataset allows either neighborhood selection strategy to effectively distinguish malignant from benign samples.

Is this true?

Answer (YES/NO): NO